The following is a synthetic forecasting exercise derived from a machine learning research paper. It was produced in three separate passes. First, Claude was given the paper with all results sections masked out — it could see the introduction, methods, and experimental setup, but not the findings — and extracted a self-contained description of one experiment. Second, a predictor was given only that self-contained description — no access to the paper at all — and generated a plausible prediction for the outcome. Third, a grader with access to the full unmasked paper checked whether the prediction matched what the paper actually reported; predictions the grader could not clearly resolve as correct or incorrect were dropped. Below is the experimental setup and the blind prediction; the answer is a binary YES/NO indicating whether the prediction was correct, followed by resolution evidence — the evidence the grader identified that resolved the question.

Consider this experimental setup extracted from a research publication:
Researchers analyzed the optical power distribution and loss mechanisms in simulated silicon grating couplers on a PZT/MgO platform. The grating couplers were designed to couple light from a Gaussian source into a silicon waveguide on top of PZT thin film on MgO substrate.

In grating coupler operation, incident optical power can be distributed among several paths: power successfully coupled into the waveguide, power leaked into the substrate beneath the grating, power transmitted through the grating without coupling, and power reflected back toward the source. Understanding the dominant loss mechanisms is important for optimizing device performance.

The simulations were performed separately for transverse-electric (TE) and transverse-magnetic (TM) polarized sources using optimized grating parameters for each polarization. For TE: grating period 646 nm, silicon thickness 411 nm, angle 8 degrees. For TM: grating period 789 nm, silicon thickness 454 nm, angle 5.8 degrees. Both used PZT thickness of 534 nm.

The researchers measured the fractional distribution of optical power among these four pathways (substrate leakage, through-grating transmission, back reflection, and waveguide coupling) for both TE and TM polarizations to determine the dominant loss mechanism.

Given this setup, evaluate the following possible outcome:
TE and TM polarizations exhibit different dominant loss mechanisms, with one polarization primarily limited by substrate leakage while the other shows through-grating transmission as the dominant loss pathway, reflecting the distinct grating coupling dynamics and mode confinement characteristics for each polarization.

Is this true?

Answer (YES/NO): NO